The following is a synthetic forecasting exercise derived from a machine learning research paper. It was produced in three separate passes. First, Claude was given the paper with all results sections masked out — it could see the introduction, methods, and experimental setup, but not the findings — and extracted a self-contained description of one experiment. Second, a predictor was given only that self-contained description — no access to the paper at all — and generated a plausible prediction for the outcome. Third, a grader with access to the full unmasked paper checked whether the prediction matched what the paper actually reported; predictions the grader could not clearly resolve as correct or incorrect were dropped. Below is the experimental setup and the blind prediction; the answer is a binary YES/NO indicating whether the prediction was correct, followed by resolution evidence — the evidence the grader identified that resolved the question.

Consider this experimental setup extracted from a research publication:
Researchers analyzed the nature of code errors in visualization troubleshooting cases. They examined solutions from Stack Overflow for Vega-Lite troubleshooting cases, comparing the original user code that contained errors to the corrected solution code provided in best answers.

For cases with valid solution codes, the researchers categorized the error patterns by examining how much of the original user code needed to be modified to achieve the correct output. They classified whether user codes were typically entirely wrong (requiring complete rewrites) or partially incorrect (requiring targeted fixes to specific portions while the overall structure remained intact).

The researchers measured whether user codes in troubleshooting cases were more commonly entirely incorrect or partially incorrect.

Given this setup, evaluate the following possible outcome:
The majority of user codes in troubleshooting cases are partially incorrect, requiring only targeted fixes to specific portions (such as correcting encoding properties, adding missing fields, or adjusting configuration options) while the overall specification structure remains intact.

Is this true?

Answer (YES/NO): YES